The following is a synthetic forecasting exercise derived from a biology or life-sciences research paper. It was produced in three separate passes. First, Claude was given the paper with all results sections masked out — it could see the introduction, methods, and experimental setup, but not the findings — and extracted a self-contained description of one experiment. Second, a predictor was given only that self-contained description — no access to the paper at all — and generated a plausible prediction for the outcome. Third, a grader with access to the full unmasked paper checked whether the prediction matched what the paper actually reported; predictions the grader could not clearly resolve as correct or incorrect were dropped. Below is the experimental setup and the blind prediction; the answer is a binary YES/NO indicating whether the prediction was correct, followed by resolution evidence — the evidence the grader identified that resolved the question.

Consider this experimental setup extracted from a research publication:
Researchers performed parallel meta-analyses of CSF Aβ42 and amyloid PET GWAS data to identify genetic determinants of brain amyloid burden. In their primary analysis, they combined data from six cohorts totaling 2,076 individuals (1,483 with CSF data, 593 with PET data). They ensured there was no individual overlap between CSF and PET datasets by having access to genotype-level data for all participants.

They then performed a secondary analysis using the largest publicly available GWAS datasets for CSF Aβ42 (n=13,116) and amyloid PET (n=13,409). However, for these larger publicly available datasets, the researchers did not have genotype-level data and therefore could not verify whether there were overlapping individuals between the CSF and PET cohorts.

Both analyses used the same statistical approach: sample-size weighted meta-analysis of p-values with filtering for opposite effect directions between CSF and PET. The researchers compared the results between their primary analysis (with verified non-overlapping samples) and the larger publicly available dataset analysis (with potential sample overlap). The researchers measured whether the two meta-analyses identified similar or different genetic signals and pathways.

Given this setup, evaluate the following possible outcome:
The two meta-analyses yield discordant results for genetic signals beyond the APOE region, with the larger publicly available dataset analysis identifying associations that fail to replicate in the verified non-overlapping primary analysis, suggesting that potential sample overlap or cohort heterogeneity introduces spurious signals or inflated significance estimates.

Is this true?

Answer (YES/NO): NO